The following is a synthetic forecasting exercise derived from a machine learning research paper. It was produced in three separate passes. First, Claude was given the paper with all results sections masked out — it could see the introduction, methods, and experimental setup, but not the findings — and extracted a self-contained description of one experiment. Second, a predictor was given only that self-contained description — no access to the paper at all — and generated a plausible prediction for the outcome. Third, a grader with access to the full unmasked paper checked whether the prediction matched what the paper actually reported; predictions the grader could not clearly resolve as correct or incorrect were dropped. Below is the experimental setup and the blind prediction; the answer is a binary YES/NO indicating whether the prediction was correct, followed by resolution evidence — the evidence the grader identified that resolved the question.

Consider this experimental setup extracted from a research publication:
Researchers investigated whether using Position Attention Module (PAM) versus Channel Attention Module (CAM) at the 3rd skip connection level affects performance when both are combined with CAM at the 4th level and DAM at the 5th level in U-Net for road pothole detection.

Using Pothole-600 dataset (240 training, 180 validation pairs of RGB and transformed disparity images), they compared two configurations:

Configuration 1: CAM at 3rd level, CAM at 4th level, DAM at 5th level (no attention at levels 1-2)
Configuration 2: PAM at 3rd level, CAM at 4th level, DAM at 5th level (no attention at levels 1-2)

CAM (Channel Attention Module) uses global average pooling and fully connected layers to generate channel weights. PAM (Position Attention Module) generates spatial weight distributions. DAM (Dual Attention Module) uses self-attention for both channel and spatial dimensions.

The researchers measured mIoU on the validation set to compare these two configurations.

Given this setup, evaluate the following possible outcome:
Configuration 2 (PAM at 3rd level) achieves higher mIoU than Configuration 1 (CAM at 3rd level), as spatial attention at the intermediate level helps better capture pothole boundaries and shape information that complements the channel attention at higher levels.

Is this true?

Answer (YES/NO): NO